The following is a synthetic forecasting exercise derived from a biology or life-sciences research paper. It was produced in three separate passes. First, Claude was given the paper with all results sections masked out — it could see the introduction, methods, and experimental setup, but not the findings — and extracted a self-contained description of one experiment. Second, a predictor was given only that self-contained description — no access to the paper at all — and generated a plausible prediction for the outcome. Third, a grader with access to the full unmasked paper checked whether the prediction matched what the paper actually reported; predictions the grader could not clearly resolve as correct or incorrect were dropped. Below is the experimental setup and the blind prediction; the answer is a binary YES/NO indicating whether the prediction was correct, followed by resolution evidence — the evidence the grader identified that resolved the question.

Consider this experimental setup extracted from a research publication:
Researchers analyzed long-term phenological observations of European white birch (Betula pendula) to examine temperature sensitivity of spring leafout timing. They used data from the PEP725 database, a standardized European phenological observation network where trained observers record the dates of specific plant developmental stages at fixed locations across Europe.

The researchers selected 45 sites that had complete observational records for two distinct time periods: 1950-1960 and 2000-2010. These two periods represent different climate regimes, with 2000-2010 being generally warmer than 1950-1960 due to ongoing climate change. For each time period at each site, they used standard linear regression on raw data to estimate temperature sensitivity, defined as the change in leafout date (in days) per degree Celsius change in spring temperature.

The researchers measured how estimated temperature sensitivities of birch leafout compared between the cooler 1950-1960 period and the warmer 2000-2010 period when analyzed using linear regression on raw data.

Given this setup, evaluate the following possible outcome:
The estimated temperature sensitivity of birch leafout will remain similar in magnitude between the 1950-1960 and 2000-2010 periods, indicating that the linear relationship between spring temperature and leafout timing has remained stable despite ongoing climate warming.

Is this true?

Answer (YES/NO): NO